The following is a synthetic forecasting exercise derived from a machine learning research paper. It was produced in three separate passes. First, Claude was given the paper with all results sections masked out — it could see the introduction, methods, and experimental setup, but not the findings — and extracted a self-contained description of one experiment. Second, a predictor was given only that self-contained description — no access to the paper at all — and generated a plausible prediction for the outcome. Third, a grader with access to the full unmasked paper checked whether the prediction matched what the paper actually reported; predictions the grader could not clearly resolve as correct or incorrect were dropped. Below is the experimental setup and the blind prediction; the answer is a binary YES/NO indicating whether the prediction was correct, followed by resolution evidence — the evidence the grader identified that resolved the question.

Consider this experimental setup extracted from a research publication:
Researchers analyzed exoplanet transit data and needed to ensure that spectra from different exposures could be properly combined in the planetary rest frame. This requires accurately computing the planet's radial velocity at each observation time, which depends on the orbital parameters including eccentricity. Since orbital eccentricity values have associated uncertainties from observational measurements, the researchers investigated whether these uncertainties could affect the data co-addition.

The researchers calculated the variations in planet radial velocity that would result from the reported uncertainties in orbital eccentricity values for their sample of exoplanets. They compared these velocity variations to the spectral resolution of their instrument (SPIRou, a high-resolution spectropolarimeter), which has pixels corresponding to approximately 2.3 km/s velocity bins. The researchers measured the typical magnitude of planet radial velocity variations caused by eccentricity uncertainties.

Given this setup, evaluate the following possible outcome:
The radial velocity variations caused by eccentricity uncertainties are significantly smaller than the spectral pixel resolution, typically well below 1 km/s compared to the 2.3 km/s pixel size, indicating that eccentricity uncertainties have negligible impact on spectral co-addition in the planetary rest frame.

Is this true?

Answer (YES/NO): YES